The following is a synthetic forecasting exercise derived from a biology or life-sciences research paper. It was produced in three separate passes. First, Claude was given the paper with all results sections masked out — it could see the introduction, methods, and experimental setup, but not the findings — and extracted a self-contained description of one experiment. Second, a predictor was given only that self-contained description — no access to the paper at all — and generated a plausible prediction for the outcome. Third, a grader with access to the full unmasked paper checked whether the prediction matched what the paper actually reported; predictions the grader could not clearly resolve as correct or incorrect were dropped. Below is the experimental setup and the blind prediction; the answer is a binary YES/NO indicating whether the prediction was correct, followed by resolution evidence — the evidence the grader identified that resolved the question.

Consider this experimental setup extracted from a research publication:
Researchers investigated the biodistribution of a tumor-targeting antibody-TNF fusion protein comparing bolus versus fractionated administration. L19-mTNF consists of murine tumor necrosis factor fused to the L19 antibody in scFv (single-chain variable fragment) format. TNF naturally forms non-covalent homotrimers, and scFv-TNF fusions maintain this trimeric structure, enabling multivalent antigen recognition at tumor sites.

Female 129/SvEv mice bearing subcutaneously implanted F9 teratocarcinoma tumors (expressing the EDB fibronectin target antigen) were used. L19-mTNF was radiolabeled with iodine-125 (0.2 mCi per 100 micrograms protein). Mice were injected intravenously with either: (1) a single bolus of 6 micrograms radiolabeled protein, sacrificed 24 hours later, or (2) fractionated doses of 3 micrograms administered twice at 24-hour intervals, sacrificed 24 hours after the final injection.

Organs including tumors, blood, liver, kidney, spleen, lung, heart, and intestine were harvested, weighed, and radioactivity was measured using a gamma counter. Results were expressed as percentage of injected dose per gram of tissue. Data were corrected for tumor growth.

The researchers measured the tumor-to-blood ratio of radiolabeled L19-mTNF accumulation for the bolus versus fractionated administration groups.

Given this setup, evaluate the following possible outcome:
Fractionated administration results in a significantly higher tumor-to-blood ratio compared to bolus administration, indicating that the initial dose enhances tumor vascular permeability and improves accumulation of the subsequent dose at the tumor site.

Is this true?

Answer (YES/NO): NO